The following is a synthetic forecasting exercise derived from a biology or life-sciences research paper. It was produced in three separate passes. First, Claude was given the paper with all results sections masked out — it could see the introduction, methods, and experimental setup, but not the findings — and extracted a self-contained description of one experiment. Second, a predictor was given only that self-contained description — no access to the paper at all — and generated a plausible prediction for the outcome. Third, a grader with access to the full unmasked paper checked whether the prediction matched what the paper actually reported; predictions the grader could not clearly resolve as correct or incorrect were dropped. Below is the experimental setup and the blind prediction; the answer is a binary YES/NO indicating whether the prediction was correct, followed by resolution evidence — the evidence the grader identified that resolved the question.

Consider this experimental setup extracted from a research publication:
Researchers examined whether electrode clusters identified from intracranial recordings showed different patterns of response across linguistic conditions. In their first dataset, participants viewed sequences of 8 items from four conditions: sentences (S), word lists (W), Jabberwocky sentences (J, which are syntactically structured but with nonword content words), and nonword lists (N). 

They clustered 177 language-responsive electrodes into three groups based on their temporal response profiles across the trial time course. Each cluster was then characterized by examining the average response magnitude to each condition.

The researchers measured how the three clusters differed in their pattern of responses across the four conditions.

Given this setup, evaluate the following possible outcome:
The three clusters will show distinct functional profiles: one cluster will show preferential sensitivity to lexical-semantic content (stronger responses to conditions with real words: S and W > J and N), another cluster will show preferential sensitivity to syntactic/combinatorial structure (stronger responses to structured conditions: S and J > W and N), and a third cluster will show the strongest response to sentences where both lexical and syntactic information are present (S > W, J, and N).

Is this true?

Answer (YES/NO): NO